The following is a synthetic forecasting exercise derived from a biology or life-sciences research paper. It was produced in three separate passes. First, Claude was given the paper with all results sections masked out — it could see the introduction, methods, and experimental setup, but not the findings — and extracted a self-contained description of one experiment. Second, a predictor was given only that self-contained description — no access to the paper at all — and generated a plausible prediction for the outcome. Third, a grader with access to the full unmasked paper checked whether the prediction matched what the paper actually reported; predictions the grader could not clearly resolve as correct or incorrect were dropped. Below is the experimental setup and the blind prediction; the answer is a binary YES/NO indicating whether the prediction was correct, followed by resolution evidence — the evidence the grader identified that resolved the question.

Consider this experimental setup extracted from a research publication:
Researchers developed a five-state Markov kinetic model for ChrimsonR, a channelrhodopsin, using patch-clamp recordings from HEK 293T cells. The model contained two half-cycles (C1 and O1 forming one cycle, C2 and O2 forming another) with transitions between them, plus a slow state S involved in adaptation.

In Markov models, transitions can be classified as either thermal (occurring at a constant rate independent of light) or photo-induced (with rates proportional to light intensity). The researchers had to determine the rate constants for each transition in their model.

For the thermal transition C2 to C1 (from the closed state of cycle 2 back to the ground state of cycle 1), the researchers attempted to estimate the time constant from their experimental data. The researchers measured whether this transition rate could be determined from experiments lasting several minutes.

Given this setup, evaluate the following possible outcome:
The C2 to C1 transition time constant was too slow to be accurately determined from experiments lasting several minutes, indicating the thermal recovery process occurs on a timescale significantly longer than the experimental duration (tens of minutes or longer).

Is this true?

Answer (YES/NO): YES